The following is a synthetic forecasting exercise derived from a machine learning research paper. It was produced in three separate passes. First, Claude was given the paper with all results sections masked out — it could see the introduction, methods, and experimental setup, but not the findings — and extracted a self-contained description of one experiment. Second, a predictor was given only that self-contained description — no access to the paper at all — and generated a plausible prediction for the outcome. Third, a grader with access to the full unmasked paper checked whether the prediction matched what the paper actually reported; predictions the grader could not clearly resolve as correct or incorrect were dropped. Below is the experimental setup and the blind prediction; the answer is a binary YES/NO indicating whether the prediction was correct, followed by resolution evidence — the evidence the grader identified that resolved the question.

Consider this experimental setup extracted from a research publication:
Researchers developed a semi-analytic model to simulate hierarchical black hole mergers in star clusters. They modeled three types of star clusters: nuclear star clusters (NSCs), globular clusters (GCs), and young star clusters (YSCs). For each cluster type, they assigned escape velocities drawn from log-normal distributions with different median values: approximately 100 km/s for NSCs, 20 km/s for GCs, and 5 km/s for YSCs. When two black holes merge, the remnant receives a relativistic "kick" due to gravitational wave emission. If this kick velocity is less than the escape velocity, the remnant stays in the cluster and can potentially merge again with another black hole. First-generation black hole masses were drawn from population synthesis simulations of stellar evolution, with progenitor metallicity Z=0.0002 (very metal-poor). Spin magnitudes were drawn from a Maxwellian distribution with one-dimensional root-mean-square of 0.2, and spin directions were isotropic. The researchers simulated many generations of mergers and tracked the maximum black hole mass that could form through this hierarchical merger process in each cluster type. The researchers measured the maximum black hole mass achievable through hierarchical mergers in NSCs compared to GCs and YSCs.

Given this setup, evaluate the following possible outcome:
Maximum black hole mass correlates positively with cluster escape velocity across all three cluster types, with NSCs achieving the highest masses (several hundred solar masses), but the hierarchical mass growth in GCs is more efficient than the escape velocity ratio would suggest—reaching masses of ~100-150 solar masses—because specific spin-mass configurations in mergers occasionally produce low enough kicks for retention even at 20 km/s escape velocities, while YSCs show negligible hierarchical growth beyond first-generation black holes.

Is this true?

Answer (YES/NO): NO